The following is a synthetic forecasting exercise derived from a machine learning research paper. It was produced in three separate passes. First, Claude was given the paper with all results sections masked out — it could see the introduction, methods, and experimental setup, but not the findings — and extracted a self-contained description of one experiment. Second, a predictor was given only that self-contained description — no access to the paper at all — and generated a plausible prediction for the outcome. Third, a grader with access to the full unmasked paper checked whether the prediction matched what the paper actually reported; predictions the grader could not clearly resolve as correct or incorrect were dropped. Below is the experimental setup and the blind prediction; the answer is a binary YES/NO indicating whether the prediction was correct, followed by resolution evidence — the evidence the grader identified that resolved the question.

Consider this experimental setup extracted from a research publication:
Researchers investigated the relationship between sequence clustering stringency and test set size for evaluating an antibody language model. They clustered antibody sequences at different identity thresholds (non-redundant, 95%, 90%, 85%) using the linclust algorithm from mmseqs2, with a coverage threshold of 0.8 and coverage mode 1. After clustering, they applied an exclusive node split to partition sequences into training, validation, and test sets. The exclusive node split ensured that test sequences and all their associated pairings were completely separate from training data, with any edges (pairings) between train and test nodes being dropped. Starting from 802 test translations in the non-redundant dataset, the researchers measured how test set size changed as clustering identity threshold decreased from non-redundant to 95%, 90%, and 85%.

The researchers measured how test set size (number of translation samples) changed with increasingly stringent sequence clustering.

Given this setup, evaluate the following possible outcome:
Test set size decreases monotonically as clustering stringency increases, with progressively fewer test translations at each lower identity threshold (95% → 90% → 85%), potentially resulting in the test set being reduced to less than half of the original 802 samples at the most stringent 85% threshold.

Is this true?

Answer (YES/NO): YES